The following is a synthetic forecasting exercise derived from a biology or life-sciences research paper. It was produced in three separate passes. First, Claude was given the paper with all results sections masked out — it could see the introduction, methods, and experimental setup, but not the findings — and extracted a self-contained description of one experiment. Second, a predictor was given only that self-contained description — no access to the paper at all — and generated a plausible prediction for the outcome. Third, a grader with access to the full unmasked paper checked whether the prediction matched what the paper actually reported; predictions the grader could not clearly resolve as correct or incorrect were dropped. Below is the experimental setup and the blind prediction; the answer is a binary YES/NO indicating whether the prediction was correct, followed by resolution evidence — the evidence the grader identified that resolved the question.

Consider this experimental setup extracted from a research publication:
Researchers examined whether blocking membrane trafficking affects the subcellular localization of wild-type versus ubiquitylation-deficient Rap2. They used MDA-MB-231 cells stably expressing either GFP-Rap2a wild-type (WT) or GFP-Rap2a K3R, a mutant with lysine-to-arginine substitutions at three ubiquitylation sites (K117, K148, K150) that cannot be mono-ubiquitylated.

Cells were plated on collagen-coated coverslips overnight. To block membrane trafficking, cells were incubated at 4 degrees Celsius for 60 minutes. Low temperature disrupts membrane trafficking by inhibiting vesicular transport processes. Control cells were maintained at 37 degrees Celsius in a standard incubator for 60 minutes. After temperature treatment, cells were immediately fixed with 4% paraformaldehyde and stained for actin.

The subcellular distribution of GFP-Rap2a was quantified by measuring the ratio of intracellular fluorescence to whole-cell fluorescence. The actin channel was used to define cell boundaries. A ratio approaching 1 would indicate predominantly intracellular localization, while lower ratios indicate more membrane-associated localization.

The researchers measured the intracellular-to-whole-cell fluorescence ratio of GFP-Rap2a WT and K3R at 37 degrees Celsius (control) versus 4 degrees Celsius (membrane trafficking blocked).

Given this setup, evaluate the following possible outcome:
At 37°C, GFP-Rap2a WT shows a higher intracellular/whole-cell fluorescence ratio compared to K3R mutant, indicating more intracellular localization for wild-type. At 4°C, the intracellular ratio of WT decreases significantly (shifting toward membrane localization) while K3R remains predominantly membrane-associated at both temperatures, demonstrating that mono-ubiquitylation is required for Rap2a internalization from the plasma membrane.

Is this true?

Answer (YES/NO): NO